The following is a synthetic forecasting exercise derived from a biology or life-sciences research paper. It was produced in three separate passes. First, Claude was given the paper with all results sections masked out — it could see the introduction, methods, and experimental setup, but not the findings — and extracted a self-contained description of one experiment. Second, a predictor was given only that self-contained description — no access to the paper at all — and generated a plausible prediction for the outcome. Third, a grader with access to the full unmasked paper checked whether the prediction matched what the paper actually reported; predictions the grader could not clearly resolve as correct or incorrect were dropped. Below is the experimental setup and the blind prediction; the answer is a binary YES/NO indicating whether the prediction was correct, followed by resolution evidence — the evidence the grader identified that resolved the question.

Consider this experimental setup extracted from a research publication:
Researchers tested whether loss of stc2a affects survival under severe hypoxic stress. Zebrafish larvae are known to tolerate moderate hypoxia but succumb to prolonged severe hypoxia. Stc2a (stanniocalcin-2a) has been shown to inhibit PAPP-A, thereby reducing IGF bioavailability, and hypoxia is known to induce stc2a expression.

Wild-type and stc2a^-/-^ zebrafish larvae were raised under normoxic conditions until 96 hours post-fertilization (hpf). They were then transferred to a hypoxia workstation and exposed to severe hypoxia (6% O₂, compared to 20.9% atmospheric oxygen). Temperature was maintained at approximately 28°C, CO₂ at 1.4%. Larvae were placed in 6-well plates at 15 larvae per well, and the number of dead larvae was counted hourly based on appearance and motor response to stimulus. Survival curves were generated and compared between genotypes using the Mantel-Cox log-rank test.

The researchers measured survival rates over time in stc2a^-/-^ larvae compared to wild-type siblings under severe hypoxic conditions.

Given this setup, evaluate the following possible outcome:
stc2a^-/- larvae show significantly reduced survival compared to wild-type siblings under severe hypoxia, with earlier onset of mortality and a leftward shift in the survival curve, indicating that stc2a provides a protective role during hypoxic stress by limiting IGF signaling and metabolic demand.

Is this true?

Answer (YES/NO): YES